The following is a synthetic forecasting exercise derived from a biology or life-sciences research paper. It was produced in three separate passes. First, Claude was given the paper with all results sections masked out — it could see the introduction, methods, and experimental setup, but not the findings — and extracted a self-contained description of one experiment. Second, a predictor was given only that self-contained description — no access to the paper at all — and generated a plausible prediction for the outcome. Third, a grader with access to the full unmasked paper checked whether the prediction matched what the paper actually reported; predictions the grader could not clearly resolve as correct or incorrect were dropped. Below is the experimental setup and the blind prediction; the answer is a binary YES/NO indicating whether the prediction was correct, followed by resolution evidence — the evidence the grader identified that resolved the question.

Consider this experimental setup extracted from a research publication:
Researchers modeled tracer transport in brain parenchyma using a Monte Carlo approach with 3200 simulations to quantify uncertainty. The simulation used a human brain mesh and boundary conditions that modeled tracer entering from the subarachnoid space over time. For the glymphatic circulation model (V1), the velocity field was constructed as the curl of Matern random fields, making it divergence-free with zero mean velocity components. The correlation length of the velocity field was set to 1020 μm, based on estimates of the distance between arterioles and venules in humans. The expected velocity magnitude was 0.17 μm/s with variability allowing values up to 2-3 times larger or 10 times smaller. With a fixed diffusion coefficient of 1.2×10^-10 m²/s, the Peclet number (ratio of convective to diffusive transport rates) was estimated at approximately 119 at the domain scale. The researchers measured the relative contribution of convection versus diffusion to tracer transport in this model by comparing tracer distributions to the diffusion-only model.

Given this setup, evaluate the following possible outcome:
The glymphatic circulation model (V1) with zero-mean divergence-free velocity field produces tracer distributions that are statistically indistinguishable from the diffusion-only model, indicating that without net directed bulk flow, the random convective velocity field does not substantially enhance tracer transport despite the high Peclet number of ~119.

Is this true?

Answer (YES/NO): YES